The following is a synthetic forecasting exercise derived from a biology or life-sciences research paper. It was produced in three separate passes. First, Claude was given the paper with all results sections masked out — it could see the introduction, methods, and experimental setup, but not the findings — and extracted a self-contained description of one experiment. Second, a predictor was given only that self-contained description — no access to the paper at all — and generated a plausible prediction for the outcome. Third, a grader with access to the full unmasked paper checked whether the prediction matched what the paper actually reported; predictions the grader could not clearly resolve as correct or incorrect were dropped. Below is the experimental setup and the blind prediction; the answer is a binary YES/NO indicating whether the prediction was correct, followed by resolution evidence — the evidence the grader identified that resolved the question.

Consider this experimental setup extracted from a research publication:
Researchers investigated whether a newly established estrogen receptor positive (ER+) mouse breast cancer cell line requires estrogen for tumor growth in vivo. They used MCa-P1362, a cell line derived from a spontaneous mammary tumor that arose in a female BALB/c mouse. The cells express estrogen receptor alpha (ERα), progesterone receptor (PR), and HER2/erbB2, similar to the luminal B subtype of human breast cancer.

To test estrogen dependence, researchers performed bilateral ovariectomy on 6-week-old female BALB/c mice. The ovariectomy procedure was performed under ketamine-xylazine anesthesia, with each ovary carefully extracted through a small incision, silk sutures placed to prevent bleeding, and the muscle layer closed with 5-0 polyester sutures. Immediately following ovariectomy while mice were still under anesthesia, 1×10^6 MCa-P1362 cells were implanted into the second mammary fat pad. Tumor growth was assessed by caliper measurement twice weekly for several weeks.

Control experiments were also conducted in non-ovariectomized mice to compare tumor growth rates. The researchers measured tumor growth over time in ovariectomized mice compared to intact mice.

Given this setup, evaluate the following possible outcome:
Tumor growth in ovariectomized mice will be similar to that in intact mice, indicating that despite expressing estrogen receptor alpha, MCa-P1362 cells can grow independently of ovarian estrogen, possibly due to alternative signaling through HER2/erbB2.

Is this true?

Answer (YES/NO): YES